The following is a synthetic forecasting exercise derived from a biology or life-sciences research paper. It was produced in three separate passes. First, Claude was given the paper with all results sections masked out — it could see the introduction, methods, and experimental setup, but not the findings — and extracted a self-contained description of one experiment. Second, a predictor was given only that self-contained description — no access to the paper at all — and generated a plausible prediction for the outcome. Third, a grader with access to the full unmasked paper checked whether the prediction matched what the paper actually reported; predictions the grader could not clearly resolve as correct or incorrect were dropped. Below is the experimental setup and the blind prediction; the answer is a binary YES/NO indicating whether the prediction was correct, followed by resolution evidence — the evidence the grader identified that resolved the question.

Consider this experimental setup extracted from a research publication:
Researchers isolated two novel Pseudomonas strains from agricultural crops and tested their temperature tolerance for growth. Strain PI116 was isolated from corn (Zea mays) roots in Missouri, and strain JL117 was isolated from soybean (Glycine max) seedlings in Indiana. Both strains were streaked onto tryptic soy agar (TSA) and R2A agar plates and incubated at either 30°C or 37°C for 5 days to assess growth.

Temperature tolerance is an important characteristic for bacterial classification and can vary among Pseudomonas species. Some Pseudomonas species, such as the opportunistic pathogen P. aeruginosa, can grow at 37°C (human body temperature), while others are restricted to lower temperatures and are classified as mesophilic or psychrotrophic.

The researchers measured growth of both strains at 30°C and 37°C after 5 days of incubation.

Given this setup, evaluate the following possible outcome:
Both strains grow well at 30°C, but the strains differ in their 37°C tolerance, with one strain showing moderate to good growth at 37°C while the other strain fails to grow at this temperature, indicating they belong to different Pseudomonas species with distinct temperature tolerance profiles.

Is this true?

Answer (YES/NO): NO